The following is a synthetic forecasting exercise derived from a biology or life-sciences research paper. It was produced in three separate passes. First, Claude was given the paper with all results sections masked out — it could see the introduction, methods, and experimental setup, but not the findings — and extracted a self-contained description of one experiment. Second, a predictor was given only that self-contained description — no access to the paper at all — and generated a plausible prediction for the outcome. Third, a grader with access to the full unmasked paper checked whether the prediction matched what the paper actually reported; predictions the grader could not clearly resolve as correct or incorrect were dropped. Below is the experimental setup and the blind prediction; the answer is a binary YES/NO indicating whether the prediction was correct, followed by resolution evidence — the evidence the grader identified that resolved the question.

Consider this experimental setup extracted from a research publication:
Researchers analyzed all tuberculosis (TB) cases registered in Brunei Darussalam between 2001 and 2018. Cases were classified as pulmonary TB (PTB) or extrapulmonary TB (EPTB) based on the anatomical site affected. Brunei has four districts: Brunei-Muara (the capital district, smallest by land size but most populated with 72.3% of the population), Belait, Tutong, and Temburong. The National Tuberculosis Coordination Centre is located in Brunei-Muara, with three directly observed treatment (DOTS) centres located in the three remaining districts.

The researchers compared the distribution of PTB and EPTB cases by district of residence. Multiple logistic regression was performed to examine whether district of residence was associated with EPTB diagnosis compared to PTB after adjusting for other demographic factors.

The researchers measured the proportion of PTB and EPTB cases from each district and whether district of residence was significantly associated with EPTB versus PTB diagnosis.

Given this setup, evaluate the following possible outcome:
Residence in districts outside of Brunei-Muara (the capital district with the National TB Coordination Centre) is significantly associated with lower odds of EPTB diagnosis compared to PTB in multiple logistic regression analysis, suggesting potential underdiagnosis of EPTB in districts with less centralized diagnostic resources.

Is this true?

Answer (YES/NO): NO